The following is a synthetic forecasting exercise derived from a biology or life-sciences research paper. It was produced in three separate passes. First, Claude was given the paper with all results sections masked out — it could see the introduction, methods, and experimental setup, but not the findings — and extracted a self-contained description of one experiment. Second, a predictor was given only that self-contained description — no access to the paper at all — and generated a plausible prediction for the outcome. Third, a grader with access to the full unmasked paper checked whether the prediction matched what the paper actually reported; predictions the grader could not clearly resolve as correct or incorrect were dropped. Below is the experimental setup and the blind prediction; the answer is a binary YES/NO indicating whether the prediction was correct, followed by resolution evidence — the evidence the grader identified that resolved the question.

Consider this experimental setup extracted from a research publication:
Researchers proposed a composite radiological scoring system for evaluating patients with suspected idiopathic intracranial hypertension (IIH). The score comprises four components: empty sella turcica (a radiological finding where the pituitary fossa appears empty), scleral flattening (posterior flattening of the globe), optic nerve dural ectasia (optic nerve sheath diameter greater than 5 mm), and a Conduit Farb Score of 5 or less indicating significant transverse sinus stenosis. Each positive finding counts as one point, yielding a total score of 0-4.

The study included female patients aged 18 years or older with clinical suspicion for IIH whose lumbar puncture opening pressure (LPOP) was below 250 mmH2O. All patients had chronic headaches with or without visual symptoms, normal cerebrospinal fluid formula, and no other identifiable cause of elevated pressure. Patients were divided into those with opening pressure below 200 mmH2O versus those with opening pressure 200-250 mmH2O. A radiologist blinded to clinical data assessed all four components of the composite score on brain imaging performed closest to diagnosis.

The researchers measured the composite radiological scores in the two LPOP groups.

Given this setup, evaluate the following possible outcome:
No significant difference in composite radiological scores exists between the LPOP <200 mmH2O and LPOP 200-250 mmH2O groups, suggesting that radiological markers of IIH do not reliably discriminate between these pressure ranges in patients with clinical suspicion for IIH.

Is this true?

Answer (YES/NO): NO